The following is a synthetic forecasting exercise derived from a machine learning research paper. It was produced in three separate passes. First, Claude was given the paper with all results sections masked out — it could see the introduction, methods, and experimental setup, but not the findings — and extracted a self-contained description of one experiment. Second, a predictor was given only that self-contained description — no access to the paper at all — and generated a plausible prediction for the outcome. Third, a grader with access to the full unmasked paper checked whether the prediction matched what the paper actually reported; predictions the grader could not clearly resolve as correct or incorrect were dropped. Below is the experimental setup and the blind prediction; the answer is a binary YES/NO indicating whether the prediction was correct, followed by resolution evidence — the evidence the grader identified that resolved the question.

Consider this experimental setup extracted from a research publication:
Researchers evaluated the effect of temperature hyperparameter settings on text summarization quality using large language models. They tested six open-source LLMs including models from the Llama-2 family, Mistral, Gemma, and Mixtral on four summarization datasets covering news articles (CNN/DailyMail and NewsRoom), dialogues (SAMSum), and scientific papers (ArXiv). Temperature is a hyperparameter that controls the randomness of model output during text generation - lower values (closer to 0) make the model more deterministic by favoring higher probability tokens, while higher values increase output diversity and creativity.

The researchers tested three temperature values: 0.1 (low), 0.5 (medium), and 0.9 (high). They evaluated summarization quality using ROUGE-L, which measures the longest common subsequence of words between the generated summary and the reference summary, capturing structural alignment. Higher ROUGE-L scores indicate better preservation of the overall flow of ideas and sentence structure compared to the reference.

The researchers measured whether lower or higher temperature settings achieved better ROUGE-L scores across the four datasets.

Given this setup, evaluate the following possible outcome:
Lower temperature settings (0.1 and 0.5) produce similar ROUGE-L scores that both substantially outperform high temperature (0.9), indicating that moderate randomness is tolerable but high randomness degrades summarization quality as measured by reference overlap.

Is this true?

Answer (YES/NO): NO